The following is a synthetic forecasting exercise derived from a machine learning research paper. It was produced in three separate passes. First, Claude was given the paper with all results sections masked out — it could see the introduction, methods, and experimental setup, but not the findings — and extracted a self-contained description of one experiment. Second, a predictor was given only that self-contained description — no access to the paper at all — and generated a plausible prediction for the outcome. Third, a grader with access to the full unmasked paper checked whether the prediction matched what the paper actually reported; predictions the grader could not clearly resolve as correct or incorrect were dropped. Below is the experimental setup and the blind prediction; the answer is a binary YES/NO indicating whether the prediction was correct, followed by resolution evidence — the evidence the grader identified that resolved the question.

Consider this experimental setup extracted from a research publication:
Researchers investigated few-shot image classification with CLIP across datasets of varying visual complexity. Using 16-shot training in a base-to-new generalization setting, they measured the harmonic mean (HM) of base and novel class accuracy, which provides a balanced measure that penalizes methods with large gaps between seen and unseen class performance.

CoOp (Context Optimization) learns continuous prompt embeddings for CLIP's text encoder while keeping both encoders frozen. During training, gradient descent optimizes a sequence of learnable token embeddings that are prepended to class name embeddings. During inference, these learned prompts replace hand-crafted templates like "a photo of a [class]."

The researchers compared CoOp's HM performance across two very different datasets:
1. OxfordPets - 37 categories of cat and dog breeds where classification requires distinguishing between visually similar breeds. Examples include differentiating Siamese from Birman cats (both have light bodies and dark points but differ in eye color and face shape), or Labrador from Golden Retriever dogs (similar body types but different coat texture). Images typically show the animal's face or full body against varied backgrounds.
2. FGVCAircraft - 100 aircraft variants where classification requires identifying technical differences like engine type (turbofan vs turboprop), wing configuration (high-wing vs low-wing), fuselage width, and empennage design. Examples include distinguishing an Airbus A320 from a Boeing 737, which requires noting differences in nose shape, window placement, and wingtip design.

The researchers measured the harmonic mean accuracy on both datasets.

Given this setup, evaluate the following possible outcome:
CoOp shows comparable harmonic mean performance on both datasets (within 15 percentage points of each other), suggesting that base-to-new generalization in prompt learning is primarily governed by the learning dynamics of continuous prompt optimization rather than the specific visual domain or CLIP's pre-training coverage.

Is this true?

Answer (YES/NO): NO